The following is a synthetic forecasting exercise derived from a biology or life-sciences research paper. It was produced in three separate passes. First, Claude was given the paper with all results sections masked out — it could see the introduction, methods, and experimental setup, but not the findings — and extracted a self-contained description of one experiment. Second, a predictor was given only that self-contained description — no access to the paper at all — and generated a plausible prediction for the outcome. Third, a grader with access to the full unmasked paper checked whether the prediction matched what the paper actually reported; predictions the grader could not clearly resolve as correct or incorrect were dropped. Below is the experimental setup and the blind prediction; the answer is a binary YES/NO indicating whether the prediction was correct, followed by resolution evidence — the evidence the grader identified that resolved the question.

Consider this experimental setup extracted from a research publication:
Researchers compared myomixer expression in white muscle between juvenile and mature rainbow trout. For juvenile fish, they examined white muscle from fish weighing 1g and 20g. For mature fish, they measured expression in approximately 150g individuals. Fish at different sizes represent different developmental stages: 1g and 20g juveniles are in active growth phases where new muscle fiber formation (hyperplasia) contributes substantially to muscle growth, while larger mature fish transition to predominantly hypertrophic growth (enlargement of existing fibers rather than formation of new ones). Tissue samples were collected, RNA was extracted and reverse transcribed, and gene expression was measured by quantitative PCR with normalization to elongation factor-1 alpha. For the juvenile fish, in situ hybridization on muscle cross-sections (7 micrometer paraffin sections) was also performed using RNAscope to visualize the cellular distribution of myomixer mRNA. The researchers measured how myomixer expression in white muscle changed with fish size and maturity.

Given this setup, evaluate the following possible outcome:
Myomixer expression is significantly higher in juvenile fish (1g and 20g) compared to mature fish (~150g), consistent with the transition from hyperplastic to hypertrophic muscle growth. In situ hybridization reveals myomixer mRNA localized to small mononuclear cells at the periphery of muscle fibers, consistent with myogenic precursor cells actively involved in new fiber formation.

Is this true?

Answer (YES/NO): YES